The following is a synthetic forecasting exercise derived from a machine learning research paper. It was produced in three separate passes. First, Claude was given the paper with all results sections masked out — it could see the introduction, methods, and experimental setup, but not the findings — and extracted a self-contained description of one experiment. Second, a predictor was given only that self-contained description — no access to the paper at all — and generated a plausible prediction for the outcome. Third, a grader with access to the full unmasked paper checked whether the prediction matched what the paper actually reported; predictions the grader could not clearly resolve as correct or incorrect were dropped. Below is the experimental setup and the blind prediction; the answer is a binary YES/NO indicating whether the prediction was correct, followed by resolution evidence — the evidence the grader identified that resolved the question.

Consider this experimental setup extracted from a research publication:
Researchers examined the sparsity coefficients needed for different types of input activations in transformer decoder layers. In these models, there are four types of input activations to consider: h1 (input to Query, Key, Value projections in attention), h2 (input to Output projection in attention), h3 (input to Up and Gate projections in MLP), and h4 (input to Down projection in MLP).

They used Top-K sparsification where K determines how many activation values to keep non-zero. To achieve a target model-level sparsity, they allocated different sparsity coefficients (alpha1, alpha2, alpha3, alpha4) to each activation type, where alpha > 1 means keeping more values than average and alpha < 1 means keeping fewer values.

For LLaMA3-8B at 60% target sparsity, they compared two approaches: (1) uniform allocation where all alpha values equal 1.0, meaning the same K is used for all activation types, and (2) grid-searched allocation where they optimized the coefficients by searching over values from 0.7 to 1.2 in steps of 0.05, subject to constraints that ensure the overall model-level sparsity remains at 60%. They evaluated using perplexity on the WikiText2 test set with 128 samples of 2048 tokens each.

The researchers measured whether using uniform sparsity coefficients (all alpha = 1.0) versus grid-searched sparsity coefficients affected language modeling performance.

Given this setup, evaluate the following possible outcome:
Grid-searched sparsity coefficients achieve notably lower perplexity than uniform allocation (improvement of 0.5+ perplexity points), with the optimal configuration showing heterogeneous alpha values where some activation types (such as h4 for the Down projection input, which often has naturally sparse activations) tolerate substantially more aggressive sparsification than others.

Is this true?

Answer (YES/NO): NO